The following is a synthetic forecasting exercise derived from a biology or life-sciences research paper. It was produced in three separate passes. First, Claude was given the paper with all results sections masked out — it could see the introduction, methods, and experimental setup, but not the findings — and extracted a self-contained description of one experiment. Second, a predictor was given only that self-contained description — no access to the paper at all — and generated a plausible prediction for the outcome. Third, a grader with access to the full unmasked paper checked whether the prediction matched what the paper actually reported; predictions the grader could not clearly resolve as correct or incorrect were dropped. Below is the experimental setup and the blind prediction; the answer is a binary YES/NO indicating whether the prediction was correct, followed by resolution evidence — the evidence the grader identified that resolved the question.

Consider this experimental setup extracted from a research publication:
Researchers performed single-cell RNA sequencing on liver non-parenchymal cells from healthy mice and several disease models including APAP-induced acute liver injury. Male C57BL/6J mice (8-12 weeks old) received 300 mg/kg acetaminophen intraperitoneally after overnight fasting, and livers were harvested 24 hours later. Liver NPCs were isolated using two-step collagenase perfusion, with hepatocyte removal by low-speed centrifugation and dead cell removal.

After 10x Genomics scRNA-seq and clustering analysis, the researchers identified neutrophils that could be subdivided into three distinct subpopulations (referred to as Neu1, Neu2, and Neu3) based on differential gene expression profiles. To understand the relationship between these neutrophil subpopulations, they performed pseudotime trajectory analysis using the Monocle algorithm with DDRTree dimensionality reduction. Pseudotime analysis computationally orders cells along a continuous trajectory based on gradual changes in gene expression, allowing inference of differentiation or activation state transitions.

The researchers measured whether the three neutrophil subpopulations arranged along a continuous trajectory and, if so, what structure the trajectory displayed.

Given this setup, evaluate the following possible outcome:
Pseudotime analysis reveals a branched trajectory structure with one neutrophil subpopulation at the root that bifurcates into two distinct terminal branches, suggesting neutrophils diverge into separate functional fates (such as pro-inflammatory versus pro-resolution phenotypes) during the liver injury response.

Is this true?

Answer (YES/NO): NO